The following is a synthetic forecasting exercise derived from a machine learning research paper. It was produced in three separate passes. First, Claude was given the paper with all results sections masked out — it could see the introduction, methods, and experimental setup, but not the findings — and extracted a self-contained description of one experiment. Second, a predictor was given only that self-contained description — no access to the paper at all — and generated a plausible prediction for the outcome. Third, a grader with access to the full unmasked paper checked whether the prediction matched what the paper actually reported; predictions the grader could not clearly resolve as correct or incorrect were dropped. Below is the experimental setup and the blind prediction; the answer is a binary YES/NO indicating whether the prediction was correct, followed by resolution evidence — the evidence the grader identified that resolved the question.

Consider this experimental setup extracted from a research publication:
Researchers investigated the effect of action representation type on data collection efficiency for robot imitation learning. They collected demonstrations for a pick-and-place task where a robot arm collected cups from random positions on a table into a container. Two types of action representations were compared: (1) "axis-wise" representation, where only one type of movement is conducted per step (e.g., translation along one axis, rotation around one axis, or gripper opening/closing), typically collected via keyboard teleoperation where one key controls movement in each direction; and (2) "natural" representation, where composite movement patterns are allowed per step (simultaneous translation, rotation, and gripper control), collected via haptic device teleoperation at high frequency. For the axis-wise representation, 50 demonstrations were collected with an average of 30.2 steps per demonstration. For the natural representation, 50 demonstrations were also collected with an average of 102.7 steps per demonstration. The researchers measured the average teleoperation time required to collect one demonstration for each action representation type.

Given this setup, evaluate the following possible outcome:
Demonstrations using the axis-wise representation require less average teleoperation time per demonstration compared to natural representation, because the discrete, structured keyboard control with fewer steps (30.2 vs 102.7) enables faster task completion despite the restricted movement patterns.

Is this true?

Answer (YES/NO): NO